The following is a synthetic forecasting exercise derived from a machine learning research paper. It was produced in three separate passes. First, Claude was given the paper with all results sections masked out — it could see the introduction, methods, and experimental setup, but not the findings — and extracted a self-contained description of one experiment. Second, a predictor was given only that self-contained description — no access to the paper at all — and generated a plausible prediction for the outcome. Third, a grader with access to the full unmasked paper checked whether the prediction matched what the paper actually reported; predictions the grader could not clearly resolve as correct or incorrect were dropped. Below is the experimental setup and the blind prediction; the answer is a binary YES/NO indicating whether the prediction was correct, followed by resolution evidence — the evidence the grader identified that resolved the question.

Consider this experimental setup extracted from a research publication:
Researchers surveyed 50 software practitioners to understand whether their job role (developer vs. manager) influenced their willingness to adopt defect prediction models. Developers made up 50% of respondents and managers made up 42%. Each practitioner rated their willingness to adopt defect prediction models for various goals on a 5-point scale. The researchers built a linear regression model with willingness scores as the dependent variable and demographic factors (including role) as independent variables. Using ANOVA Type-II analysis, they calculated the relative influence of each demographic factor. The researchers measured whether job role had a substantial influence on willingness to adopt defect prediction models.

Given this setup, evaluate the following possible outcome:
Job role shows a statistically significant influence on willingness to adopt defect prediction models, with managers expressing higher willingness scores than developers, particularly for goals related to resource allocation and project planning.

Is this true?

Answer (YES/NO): NO